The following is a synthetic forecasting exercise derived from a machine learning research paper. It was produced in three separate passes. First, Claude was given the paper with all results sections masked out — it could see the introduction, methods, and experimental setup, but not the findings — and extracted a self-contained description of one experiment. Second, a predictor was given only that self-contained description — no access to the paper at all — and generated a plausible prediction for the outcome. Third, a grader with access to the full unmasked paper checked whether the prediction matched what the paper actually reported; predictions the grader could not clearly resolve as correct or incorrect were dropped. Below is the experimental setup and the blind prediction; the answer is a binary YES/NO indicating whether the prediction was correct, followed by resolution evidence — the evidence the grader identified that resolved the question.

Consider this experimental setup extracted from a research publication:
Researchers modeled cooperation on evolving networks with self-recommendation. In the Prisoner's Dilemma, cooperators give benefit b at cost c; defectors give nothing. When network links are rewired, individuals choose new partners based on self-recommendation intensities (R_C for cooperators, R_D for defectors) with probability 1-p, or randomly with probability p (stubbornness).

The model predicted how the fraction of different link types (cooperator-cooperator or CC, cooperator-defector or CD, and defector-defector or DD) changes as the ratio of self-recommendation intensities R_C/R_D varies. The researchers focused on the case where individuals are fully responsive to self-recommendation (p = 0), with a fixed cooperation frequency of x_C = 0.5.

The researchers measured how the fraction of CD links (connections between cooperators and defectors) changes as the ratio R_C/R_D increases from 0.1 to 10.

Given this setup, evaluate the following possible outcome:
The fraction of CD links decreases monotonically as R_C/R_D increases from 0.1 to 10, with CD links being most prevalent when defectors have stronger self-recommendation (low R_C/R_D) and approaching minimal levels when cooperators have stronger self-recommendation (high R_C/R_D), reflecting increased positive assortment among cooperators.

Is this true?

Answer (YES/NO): NO